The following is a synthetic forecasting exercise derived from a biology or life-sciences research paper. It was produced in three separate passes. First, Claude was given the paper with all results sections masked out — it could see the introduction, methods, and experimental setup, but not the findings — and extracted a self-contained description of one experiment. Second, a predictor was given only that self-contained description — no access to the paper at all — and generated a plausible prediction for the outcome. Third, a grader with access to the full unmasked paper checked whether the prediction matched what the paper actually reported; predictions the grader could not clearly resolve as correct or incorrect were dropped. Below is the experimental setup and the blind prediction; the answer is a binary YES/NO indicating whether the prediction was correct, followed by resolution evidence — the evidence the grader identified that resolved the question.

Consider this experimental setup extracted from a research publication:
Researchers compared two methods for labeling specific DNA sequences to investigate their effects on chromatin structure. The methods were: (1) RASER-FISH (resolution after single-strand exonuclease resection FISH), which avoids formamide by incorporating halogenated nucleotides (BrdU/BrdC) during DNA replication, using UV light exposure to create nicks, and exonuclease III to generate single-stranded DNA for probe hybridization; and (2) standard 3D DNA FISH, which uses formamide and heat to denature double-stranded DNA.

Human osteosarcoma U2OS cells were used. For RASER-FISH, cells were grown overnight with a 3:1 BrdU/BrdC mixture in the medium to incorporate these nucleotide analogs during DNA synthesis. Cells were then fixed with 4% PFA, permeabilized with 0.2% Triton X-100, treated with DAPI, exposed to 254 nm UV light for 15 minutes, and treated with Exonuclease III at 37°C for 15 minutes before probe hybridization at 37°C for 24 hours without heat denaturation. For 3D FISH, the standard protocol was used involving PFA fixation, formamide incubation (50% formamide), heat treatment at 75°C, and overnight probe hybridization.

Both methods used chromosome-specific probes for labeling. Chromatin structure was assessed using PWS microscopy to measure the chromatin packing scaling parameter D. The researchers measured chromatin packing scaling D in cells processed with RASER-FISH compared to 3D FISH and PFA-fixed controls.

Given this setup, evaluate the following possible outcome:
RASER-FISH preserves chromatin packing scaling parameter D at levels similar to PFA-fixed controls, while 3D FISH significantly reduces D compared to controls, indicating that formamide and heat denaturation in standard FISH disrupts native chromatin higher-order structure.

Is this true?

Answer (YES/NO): YES